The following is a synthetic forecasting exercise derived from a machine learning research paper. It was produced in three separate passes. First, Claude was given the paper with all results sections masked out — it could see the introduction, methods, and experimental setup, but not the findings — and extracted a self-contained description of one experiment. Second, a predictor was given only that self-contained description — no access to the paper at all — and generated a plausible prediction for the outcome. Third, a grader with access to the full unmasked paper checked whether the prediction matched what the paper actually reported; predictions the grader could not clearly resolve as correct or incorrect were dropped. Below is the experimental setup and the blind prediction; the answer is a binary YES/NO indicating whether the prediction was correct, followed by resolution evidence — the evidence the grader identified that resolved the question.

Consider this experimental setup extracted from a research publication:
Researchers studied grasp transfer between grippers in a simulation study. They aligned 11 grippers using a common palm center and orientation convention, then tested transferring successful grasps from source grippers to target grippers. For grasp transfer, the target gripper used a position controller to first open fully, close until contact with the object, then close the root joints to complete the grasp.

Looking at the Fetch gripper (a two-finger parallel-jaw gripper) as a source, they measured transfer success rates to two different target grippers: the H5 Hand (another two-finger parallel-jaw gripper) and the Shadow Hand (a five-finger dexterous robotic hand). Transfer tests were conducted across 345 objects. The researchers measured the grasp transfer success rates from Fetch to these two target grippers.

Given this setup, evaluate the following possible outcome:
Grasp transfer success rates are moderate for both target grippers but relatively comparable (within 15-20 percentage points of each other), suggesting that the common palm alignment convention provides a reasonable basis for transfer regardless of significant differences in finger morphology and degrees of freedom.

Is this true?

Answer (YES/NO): NO